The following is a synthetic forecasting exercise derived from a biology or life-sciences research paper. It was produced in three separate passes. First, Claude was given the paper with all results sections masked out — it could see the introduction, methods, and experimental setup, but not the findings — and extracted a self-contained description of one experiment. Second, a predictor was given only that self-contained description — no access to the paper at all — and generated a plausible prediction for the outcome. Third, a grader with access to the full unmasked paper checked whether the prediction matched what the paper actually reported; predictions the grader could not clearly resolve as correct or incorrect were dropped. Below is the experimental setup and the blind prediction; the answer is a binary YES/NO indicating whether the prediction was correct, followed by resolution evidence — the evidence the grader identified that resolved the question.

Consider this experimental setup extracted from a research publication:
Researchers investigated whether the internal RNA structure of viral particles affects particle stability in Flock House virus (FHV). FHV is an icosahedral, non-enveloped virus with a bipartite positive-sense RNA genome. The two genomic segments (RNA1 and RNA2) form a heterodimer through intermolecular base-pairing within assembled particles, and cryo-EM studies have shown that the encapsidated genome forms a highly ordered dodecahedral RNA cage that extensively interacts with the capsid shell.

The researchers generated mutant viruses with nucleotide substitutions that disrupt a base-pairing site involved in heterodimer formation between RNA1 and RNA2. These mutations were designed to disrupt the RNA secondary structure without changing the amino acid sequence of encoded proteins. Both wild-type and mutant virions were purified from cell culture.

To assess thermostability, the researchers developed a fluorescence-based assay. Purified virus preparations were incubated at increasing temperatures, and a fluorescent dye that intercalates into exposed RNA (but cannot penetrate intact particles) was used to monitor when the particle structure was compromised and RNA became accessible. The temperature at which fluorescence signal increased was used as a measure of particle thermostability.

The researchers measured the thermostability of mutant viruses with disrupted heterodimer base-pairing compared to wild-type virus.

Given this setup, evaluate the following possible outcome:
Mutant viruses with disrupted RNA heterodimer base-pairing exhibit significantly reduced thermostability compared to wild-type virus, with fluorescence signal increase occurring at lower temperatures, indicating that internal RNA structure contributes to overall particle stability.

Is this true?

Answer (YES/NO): YES